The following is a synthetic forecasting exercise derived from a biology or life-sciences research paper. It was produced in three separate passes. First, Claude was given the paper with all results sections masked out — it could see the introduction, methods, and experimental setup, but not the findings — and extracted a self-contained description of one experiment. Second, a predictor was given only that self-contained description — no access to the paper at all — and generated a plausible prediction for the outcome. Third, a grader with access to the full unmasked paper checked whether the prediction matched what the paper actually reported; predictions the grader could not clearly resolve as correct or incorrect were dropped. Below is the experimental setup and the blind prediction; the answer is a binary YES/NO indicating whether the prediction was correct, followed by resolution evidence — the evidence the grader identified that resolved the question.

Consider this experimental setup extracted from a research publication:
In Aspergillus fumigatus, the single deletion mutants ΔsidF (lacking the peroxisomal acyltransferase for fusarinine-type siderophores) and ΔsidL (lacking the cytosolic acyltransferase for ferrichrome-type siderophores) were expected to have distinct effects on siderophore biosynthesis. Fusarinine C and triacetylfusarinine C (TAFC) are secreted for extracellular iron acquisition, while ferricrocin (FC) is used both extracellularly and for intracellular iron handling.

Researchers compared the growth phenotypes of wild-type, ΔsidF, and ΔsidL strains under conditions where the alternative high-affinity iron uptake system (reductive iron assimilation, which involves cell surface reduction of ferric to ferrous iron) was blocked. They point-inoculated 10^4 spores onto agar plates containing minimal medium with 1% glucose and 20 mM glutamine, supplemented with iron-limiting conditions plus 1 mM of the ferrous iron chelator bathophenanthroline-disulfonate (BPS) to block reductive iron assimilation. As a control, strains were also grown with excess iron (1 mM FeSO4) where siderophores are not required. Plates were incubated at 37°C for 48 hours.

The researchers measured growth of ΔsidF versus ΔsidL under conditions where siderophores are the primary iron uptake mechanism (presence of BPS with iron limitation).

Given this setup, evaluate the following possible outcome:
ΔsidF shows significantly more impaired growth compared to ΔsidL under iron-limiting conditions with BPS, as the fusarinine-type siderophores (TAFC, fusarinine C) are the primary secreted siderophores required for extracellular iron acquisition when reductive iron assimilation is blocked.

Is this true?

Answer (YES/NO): NO